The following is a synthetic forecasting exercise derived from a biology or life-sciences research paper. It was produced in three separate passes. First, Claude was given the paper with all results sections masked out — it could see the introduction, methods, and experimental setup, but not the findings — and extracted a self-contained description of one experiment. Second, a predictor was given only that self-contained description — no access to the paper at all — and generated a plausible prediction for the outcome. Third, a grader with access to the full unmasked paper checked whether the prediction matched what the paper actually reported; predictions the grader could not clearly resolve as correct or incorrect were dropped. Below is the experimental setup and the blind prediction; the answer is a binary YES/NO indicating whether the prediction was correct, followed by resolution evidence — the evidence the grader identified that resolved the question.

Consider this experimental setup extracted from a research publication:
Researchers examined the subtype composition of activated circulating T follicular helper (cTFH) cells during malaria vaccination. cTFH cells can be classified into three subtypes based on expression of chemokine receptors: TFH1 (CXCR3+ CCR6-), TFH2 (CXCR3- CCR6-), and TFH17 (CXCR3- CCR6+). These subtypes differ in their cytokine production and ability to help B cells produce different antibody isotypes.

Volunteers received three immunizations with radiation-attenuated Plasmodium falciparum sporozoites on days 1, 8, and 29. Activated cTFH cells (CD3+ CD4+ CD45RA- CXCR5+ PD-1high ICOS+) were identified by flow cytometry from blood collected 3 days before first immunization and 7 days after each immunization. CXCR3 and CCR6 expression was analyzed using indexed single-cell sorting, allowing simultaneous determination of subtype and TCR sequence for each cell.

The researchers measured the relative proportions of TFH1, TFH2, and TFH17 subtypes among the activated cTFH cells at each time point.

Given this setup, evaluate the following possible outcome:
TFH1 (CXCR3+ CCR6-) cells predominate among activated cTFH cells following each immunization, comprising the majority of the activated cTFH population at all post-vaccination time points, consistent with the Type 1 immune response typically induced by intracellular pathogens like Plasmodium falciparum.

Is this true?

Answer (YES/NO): YES